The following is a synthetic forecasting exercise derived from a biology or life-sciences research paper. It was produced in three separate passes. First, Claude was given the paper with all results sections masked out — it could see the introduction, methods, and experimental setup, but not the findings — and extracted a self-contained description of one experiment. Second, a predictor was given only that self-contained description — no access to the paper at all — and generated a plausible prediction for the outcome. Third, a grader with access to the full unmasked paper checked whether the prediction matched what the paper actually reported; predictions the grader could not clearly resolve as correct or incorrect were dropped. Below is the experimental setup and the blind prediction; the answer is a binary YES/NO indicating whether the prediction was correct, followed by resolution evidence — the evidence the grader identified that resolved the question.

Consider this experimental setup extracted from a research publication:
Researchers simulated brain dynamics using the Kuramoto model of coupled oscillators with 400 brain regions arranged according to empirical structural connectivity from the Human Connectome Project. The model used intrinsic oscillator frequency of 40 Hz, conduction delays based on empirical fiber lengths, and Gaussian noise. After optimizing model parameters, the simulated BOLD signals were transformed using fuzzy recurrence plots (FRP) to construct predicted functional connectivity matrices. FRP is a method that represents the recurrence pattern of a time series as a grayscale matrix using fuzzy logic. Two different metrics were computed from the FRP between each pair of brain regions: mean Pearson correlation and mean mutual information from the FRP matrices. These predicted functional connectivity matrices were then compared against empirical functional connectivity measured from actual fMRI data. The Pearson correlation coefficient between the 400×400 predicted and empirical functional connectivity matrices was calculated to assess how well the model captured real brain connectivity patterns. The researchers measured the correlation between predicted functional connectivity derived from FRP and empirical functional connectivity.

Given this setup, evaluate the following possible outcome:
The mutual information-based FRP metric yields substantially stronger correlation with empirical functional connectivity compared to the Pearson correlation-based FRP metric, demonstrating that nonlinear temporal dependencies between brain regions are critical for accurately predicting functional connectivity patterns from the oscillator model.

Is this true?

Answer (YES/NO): NO